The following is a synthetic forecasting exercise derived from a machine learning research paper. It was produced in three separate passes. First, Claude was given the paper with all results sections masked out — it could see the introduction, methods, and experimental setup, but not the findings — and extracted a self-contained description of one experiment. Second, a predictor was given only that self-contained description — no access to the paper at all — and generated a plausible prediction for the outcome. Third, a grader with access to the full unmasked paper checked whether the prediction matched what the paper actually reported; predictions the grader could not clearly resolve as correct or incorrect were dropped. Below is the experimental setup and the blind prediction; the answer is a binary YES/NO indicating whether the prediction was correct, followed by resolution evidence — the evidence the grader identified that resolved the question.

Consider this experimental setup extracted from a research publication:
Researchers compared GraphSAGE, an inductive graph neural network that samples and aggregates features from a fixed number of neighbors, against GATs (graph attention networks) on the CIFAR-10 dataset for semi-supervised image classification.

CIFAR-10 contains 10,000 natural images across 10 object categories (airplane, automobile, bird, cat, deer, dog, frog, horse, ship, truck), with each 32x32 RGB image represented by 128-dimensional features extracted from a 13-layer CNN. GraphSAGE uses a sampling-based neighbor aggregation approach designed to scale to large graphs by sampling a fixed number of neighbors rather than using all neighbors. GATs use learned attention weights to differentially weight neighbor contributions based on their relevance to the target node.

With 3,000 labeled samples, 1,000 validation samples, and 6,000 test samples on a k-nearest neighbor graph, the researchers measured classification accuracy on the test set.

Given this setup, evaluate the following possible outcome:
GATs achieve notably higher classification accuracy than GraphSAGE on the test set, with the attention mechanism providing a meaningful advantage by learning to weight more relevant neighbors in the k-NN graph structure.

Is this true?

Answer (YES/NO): YES